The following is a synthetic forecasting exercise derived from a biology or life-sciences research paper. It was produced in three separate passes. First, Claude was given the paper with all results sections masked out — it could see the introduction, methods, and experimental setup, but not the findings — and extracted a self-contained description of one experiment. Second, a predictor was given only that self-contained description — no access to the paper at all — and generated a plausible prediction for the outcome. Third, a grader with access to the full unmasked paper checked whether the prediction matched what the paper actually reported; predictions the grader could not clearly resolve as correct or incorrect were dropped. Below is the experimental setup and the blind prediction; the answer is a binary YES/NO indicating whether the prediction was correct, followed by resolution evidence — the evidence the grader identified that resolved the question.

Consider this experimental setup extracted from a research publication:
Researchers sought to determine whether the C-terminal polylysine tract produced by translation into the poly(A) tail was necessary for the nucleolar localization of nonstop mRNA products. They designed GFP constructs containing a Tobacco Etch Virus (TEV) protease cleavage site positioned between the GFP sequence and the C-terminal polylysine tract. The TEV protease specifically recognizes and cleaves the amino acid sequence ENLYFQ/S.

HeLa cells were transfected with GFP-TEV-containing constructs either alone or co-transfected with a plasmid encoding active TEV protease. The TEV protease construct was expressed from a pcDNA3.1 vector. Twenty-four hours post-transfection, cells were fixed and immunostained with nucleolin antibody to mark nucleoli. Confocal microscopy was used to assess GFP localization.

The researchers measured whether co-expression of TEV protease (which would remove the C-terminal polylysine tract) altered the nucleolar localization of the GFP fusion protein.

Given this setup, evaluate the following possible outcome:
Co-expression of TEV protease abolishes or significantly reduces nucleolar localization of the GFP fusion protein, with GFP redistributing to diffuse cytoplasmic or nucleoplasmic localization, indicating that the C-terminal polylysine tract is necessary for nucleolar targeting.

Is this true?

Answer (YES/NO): YES